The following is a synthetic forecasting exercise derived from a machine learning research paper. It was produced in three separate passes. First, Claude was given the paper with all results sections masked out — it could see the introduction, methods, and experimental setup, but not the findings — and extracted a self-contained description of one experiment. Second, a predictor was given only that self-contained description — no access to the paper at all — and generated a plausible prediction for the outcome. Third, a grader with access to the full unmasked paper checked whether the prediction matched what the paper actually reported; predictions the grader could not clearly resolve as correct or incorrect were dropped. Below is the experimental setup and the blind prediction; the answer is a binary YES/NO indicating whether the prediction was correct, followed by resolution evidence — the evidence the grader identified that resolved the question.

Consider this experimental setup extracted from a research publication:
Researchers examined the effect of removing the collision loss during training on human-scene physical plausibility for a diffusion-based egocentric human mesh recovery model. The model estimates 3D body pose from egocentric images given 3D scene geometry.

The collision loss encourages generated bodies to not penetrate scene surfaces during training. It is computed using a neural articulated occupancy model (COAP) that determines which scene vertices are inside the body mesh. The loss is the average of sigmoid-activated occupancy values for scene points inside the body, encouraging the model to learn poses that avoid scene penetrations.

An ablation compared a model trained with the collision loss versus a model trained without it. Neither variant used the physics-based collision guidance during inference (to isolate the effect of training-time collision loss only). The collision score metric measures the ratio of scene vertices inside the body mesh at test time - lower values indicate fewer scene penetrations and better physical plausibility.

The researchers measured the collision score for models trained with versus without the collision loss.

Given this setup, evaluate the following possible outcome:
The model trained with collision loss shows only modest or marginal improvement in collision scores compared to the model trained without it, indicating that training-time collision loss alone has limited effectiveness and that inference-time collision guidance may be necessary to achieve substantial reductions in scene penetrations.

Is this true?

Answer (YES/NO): NO